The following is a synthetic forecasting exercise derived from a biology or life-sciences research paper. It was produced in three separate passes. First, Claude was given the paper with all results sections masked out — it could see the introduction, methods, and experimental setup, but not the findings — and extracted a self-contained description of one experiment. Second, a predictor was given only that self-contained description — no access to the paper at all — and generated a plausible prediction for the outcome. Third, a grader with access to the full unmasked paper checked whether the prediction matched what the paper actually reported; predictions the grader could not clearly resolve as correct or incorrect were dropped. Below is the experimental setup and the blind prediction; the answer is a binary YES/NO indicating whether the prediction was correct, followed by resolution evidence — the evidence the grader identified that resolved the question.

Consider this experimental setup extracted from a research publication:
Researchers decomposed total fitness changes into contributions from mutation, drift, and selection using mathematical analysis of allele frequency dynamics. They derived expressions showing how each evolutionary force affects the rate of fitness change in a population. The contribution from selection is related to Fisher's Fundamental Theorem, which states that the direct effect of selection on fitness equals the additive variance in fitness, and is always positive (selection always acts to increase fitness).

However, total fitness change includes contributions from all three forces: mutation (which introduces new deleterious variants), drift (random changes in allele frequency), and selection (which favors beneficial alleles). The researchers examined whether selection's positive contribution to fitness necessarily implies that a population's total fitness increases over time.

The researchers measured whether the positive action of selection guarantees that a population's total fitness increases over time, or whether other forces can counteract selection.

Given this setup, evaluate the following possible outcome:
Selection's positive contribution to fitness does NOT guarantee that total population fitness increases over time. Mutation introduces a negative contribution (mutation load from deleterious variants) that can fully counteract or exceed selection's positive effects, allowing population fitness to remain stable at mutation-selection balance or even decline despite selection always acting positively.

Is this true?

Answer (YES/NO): NO